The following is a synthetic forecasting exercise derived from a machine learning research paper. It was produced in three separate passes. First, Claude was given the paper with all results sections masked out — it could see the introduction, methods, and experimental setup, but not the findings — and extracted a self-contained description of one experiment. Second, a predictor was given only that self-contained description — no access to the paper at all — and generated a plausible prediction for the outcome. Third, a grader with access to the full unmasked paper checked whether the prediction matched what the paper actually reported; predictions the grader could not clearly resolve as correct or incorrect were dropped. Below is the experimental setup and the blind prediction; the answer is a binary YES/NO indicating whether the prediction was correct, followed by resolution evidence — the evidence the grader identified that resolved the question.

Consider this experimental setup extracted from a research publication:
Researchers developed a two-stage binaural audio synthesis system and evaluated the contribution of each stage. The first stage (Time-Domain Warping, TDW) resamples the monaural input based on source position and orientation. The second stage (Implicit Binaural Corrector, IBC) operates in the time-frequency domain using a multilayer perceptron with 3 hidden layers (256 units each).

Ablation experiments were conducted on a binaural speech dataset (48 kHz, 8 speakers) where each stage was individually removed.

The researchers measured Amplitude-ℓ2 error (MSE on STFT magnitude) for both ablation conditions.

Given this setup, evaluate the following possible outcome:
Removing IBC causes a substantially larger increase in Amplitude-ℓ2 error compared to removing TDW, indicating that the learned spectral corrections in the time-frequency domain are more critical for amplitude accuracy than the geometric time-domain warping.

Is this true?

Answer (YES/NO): YES